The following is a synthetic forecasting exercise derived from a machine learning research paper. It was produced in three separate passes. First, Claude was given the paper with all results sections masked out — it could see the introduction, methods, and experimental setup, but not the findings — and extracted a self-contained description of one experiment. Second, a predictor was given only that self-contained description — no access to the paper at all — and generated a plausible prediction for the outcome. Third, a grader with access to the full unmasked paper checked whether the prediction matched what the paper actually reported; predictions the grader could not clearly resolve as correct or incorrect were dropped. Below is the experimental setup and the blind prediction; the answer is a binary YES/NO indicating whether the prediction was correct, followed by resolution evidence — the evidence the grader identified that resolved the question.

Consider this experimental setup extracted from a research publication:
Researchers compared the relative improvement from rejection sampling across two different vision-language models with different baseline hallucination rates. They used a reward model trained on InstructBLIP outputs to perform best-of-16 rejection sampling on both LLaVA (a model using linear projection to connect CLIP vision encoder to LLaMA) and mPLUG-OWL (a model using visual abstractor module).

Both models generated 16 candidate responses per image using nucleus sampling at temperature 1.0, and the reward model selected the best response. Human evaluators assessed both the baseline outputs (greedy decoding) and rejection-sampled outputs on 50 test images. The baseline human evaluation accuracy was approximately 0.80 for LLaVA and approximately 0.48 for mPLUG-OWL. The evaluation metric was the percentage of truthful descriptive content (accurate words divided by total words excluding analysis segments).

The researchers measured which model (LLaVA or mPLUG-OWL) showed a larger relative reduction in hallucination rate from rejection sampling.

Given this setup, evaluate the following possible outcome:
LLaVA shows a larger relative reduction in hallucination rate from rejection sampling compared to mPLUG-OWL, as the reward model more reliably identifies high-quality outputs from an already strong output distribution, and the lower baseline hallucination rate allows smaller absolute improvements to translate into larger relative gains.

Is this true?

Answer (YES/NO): NO